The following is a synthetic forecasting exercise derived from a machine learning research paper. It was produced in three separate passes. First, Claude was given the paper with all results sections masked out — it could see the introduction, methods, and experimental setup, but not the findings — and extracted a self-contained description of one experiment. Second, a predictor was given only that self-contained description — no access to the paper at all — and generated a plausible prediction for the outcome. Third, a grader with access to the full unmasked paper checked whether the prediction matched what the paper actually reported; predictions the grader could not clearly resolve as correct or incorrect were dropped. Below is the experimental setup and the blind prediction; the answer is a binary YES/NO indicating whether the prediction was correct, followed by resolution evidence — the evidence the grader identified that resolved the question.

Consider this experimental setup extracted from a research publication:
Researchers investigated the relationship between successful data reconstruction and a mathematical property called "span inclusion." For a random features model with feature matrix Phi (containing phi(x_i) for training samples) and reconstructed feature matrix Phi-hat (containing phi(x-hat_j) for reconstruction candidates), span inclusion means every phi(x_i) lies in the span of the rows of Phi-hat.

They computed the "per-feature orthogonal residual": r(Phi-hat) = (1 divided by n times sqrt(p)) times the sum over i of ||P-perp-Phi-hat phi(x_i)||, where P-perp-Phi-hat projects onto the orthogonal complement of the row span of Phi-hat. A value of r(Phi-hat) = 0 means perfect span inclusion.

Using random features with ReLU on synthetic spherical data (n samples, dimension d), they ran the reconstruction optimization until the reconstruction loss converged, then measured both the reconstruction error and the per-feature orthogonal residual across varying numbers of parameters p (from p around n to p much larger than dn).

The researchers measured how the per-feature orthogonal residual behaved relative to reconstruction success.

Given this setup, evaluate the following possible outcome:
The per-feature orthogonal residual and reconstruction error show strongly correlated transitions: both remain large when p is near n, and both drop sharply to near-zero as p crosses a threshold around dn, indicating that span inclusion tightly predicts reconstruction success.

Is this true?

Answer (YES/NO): NO